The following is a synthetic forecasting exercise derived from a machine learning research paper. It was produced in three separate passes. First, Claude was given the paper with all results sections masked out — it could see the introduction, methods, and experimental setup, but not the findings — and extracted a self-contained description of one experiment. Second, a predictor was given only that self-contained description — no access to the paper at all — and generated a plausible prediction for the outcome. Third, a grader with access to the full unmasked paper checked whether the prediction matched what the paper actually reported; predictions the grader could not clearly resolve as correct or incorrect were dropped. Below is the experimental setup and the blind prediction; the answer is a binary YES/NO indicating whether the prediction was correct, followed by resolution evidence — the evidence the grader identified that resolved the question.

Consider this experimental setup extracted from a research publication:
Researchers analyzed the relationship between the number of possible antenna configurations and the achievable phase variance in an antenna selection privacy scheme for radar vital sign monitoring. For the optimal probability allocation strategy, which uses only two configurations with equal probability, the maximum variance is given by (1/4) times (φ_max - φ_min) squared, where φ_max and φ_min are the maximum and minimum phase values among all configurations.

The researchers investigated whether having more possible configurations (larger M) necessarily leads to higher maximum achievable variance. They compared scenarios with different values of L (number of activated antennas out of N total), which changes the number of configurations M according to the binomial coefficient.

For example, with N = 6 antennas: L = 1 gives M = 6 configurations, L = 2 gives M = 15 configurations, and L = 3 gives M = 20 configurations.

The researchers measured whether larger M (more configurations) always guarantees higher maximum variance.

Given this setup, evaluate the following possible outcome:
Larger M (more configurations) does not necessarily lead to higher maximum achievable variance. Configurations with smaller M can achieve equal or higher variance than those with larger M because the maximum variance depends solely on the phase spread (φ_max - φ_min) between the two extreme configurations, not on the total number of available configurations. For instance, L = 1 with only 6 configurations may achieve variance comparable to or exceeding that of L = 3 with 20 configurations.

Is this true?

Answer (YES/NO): YES